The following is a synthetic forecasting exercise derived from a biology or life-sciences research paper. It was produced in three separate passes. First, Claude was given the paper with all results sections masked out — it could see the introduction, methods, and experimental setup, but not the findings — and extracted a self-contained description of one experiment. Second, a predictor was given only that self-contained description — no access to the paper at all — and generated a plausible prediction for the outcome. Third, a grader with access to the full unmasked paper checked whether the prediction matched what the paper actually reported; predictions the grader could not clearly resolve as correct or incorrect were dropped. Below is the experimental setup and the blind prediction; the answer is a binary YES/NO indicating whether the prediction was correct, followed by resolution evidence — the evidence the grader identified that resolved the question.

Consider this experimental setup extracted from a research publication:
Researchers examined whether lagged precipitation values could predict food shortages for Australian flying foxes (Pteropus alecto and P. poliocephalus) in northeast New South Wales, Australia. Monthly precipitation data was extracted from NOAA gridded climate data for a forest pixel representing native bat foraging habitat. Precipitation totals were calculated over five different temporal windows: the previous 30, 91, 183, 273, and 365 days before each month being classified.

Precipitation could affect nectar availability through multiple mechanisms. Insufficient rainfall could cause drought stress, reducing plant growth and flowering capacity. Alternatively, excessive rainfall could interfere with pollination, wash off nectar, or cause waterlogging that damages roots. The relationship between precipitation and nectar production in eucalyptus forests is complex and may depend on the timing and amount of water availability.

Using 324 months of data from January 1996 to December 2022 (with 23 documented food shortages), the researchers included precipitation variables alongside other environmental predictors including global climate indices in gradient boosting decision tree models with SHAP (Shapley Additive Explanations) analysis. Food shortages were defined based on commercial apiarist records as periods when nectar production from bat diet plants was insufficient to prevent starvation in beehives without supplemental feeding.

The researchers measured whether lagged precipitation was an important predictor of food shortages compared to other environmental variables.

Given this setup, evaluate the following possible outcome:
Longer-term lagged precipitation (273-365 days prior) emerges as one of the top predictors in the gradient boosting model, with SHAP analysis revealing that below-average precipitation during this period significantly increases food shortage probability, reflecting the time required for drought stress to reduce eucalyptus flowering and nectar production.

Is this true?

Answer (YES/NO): NO